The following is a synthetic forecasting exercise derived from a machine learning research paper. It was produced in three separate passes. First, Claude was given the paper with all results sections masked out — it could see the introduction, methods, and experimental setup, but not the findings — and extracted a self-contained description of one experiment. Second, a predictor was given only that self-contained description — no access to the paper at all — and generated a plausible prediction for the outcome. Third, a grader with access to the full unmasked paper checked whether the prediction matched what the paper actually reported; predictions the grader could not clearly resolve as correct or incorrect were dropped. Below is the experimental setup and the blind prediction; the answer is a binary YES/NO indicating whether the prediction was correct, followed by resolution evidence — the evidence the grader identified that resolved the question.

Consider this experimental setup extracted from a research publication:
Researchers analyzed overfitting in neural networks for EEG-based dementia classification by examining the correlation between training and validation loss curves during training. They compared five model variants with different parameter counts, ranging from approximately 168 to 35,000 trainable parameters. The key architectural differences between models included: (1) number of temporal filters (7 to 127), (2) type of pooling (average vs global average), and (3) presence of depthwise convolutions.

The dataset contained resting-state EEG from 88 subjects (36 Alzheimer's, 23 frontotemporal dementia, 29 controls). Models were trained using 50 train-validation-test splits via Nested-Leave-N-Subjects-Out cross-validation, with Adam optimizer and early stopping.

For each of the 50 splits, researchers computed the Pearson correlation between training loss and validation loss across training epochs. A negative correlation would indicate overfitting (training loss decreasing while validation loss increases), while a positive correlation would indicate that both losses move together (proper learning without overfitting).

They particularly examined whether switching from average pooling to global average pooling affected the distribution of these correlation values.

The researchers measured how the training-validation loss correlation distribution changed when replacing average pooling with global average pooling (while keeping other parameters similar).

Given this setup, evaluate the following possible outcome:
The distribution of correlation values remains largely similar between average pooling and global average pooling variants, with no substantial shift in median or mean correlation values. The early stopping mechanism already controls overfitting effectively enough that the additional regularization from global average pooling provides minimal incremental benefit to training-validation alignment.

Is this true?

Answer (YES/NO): NO